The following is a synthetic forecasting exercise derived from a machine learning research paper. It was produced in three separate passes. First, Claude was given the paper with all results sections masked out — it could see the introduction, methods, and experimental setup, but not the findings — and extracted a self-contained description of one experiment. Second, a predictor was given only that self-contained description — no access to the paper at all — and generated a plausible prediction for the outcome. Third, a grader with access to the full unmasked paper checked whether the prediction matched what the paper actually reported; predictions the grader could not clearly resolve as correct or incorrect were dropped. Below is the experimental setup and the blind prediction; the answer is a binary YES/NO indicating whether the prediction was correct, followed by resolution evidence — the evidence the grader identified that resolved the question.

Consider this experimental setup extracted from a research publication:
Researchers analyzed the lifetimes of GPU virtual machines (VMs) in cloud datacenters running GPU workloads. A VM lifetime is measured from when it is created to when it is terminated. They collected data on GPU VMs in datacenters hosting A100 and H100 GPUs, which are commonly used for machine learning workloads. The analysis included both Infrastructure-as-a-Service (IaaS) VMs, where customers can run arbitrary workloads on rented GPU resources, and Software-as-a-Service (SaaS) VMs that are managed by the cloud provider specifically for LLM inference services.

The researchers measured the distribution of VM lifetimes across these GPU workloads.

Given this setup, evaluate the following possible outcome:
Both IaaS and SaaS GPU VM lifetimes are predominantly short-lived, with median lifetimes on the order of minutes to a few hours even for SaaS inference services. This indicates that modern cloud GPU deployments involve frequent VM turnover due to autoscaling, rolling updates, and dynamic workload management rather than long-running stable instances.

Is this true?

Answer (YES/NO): NO